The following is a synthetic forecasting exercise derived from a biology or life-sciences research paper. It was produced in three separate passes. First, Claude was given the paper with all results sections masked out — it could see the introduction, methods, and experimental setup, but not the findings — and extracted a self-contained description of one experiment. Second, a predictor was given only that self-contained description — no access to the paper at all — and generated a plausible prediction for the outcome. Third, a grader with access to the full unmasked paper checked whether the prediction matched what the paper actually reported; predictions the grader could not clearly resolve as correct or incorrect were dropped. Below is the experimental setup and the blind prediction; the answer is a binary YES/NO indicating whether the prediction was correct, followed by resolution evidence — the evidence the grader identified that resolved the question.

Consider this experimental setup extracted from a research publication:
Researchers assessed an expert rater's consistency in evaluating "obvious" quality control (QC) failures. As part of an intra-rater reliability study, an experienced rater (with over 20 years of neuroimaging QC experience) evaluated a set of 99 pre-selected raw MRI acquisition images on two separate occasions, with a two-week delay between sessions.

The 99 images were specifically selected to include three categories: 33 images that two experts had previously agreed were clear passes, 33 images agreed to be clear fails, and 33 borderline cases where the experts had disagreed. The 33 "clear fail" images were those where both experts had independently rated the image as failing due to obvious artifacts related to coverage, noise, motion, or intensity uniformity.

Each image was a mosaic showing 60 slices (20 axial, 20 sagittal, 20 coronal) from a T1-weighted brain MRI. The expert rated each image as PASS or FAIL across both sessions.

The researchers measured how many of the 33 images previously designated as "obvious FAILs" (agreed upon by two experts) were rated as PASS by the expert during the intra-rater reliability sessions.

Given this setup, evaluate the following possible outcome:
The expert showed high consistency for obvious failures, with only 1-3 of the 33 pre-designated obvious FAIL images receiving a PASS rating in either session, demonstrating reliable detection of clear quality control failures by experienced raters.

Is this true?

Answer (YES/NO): YES